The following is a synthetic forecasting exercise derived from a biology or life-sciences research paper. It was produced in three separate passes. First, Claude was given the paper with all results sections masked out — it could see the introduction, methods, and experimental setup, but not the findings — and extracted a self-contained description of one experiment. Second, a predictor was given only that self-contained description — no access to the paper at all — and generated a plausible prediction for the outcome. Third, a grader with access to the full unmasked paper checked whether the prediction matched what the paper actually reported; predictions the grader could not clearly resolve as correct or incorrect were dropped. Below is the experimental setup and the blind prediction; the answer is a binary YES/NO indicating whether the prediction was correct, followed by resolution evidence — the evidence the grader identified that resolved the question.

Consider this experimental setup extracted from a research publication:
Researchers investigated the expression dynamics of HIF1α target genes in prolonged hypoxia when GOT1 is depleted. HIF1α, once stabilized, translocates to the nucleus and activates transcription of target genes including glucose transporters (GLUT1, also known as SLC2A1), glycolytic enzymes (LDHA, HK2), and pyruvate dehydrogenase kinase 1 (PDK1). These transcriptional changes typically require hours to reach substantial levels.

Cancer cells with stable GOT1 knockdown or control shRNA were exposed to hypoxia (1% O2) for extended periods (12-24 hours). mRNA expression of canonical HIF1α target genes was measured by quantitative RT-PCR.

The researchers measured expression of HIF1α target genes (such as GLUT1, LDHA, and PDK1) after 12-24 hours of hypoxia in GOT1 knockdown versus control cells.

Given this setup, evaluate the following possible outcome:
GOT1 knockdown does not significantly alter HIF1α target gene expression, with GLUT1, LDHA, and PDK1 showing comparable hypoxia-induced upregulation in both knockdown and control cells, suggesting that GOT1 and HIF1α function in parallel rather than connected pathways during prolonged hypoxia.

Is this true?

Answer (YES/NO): NO